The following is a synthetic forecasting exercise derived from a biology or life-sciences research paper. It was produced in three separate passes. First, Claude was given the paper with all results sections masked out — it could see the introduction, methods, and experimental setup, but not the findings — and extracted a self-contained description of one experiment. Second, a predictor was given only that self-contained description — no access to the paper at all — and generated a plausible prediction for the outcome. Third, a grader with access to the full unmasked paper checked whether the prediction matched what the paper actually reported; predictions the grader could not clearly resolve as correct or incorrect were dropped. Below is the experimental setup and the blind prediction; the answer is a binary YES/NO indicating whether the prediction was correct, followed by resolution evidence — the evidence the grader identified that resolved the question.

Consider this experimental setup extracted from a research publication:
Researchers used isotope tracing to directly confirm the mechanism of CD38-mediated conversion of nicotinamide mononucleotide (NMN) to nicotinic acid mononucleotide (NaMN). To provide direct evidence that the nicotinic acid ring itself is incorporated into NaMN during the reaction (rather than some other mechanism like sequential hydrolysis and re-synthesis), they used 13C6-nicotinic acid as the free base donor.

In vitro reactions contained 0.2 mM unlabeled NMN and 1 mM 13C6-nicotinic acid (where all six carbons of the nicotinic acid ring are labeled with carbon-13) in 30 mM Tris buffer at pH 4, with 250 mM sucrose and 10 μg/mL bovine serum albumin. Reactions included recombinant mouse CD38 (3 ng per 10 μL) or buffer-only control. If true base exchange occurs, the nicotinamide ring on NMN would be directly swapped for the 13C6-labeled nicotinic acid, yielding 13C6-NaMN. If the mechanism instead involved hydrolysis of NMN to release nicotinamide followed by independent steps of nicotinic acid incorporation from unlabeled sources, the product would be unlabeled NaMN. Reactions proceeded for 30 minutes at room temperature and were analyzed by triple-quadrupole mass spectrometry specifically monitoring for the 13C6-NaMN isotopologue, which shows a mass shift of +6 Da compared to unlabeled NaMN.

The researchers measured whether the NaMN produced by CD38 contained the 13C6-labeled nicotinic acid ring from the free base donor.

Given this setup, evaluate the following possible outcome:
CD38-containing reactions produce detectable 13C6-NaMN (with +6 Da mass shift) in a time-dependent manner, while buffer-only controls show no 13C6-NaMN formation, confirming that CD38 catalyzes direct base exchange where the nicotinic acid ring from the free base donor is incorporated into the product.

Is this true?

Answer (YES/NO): NO